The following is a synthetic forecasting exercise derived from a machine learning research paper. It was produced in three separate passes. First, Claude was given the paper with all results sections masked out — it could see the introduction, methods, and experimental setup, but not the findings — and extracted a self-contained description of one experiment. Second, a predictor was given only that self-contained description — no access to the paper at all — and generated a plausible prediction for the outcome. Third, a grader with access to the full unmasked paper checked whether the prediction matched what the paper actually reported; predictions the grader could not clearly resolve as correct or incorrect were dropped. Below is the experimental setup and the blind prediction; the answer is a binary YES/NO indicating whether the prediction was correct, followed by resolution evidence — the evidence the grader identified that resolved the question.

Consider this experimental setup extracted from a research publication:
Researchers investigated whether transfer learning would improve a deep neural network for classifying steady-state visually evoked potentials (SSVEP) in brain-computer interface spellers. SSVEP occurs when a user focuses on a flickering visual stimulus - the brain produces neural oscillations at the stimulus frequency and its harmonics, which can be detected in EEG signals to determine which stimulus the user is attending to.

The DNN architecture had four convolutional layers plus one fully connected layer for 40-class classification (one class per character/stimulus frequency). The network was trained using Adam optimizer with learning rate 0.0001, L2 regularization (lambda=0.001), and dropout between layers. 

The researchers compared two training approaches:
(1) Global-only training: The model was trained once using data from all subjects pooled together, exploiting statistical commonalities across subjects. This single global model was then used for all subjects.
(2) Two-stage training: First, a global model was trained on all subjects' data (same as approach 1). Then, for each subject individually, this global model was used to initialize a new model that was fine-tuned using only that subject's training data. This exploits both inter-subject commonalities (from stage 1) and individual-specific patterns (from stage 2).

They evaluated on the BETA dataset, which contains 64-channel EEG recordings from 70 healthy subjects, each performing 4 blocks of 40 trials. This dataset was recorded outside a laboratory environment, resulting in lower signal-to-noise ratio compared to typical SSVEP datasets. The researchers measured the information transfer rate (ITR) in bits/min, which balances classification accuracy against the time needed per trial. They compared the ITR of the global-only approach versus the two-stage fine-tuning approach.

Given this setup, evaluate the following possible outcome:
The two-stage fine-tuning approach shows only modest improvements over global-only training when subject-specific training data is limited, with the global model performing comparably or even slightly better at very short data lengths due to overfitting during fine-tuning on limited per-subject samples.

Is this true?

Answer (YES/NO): NO